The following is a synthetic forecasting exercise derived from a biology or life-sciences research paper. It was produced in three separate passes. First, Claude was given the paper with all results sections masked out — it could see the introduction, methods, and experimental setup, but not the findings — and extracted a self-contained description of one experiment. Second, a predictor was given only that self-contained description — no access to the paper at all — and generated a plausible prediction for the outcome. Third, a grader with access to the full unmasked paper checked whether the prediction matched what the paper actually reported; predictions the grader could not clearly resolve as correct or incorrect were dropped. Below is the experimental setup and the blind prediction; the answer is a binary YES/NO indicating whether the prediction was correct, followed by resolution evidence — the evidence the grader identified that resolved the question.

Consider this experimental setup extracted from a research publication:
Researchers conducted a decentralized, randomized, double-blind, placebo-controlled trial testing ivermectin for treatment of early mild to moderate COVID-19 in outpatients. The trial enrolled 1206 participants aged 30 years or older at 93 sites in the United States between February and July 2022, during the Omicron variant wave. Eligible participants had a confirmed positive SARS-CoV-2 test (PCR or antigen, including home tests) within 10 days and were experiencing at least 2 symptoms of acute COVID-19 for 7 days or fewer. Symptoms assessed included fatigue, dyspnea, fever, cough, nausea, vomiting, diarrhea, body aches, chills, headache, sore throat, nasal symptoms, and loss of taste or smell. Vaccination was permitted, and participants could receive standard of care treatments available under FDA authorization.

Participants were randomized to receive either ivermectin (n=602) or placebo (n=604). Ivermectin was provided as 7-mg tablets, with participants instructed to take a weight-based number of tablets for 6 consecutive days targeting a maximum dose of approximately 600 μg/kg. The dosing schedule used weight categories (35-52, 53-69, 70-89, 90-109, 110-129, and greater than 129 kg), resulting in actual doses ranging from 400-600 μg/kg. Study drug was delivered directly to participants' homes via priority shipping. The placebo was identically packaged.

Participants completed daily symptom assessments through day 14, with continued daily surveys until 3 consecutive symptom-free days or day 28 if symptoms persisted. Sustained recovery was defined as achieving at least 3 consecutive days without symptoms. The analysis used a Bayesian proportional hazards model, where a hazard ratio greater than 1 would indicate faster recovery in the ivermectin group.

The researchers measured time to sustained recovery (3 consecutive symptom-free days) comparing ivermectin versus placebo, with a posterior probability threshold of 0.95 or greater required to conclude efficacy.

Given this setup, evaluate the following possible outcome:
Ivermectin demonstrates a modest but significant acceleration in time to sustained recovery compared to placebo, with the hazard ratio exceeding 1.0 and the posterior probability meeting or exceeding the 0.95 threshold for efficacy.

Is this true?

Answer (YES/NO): NO